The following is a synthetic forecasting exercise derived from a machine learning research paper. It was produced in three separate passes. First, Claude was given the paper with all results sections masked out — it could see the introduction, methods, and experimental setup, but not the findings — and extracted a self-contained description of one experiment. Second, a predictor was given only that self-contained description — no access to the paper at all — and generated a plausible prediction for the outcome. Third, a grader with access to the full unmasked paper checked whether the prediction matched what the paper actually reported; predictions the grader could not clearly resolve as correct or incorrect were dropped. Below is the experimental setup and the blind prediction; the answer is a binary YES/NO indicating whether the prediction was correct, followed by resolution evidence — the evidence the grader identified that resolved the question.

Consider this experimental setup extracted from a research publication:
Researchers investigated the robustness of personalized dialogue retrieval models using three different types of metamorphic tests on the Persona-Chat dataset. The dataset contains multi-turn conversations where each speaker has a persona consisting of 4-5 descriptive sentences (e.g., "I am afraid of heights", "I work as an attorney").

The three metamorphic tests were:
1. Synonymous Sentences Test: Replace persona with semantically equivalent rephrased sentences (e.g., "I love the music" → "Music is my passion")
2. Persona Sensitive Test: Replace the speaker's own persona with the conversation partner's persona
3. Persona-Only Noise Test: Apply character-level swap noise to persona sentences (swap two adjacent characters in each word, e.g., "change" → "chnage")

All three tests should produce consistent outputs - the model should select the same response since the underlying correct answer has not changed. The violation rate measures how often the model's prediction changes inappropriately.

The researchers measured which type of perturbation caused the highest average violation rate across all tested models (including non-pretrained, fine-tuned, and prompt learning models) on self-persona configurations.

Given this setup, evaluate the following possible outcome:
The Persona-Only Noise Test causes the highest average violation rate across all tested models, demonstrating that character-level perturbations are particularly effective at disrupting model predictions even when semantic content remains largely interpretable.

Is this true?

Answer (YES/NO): NO